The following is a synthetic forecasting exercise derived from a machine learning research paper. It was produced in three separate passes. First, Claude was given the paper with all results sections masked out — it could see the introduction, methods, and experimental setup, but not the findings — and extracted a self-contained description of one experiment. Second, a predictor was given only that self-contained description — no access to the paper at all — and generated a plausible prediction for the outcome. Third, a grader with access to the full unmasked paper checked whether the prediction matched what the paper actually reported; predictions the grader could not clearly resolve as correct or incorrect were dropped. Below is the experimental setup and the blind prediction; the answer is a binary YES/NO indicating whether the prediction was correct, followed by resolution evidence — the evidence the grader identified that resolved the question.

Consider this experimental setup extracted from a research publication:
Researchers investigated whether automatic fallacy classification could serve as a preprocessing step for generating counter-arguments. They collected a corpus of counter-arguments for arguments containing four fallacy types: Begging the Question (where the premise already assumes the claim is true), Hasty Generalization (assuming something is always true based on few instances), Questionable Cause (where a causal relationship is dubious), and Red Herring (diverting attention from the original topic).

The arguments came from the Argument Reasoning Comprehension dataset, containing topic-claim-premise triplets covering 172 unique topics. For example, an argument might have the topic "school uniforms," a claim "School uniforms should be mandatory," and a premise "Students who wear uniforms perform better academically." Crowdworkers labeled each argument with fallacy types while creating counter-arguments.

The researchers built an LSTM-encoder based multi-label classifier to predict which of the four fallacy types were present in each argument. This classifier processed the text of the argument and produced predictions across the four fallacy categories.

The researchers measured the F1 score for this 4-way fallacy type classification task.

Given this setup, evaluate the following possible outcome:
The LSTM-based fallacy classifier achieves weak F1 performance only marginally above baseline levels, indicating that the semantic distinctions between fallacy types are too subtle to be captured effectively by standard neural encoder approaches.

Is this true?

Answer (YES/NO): NO